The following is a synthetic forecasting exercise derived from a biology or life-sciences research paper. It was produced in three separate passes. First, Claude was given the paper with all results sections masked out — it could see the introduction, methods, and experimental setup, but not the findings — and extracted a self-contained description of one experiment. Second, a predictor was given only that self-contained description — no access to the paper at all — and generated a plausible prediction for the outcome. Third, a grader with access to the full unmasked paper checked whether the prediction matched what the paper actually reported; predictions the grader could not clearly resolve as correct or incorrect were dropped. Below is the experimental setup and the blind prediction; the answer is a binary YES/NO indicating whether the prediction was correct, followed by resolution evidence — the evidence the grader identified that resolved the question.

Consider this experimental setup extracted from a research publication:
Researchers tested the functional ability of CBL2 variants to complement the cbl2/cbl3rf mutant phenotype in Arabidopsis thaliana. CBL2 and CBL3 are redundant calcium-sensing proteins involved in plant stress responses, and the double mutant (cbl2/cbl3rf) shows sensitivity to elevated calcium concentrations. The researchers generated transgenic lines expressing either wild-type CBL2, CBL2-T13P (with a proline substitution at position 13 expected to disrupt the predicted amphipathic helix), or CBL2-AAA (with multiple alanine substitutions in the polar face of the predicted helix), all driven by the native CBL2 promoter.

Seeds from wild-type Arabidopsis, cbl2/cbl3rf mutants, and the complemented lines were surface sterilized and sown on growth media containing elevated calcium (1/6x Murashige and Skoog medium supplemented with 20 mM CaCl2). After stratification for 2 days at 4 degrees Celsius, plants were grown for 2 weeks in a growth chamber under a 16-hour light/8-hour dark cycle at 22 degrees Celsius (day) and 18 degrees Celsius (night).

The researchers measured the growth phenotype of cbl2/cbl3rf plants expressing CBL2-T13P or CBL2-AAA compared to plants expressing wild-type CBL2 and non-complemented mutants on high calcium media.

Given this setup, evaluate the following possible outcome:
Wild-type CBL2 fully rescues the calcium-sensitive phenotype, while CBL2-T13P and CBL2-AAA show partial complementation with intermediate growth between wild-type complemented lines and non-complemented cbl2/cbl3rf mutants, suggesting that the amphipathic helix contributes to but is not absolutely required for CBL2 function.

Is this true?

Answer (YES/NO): NO